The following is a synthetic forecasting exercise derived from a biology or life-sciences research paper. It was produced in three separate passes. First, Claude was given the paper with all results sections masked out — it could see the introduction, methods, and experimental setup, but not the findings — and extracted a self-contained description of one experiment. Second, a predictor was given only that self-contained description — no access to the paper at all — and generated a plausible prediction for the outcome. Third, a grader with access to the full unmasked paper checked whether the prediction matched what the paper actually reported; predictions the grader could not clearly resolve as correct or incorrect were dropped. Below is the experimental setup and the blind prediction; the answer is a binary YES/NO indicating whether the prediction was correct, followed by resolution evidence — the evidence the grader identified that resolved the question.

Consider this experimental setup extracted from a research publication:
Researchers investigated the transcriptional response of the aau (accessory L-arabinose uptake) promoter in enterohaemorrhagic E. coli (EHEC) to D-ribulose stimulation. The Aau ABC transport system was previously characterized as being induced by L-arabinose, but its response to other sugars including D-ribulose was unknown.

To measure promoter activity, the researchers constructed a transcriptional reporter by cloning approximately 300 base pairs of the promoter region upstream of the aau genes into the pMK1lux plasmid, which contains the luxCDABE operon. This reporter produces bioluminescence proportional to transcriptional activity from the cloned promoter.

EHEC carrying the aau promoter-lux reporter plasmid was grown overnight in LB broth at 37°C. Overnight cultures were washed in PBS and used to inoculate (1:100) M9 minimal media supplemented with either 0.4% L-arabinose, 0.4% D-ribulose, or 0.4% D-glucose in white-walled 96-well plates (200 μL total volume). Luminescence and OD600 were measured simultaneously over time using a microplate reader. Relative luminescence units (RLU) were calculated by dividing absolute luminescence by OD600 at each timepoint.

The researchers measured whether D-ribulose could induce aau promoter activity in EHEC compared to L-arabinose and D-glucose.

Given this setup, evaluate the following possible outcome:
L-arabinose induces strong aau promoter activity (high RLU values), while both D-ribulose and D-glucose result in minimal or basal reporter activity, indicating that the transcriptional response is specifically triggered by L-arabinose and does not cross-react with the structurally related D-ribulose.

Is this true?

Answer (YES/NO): YES